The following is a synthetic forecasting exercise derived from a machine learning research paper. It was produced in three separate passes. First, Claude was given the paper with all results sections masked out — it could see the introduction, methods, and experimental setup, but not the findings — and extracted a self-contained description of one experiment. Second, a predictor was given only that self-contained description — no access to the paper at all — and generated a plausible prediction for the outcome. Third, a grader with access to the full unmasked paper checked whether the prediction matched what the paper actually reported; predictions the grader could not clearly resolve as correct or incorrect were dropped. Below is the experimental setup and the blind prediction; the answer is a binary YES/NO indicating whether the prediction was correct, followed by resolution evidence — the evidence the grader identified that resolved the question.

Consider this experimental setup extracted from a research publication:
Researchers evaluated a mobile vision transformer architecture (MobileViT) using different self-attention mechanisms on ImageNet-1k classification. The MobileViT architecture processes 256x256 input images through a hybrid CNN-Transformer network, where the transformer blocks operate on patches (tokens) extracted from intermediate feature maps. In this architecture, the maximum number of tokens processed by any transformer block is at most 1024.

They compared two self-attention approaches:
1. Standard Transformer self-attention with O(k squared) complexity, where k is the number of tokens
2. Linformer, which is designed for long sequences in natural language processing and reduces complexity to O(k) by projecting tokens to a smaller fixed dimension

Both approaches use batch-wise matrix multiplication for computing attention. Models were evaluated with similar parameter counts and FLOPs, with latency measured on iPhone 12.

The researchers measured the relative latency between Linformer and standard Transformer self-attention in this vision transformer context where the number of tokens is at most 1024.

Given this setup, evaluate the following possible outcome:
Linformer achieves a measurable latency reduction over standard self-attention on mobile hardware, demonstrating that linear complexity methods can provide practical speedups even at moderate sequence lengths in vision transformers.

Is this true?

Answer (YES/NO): NO